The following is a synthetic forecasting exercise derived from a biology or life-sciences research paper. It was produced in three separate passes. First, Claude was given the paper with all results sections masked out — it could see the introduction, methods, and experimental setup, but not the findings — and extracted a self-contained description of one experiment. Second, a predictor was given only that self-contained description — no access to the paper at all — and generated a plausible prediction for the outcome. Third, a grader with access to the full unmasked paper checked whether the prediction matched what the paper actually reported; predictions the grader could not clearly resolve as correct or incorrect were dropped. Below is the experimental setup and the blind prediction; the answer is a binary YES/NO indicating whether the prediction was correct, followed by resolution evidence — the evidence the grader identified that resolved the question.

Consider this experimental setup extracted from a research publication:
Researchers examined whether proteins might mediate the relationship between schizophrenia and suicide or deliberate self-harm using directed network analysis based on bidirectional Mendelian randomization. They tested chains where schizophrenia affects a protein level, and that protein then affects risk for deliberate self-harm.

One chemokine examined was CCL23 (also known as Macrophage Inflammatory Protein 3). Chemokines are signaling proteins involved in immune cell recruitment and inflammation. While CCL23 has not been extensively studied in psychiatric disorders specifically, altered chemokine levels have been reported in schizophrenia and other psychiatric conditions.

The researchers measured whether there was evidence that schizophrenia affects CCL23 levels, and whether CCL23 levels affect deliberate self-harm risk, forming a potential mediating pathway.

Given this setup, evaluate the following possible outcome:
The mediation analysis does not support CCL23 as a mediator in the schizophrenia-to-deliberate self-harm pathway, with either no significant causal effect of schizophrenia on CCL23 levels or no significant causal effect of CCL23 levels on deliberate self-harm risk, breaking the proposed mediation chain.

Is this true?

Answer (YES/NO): NO